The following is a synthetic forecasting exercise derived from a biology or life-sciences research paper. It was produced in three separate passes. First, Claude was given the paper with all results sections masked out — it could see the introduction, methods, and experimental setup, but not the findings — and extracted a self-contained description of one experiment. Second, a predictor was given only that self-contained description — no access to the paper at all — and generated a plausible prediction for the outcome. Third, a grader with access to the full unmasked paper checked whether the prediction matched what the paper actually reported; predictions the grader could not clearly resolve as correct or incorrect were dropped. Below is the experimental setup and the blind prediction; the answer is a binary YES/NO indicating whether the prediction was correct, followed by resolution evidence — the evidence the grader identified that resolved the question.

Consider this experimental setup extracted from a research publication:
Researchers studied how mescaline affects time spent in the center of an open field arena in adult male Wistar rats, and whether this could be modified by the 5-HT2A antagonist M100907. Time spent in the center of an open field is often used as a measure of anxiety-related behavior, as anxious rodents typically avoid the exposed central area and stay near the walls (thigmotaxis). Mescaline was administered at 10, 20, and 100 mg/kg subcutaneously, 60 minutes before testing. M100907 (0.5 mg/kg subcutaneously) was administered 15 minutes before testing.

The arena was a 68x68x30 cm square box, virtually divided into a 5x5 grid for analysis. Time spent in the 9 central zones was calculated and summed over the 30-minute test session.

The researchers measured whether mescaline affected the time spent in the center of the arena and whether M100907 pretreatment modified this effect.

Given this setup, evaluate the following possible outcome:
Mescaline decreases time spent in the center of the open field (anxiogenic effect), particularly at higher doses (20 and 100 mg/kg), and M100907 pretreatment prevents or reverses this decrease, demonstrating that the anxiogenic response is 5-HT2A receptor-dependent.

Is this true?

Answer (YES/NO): NO